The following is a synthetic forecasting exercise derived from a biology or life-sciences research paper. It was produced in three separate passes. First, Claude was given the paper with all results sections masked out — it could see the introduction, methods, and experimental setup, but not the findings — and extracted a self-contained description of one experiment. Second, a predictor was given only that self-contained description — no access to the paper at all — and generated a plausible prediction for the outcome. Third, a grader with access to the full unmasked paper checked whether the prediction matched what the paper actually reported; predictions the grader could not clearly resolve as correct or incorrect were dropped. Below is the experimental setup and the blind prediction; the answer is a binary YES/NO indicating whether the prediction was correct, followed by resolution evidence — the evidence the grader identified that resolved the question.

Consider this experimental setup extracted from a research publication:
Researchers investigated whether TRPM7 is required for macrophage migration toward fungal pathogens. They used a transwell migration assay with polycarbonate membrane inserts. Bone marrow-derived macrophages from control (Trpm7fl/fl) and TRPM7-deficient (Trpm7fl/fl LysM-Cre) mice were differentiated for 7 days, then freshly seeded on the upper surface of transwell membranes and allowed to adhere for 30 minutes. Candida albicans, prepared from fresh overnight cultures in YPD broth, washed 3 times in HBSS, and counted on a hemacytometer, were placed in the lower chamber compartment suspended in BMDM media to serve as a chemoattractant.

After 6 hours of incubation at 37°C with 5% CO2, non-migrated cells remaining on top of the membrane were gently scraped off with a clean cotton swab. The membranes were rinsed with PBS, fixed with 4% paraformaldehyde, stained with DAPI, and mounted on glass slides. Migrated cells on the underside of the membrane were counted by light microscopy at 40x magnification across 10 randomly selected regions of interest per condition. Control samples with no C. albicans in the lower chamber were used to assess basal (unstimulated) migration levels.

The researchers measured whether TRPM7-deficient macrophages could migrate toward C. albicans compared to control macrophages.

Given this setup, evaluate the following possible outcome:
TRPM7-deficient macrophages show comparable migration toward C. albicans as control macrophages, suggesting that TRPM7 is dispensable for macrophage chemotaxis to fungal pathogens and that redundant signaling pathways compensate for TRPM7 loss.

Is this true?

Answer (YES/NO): YES